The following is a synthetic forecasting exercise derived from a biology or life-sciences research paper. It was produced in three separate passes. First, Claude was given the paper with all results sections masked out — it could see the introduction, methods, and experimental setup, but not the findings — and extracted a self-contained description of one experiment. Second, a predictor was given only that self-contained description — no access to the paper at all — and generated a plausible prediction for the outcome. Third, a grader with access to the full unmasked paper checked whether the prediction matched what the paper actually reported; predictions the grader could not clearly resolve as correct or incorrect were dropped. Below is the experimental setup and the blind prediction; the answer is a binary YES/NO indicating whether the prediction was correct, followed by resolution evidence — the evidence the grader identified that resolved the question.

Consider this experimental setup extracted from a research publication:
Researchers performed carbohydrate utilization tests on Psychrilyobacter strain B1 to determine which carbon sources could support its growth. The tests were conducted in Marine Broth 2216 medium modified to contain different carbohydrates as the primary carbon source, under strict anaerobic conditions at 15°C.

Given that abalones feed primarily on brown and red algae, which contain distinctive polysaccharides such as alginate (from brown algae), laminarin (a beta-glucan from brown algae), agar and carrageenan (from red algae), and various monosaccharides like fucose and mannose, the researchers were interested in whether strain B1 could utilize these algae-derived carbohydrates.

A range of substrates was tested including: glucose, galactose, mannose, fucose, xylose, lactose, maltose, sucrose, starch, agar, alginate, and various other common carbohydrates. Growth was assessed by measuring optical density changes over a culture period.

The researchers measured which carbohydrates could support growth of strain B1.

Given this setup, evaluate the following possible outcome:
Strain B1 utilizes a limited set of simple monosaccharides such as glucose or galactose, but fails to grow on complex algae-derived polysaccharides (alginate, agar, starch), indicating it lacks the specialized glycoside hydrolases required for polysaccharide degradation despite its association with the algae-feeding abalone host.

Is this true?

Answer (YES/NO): NO